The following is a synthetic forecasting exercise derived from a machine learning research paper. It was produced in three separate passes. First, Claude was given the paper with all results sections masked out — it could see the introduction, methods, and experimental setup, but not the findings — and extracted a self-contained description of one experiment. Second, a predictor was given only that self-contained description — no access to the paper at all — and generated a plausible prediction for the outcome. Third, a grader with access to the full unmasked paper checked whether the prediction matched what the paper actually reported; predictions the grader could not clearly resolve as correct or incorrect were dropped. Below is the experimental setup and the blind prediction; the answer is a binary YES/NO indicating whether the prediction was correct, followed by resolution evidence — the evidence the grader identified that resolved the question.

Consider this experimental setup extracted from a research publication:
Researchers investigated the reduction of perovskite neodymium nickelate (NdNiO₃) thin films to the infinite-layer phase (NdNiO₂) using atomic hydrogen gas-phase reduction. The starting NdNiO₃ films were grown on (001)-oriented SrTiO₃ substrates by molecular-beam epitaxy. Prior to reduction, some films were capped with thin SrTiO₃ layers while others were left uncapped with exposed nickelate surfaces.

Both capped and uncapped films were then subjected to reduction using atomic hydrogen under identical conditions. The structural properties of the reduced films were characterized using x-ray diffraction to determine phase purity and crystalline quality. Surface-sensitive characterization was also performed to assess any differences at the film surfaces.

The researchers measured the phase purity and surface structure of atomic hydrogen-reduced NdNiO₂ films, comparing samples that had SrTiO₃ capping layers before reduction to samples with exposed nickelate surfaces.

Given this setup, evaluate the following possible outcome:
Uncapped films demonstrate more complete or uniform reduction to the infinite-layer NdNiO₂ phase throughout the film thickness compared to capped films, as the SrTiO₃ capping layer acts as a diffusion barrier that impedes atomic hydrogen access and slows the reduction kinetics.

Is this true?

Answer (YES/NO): NO